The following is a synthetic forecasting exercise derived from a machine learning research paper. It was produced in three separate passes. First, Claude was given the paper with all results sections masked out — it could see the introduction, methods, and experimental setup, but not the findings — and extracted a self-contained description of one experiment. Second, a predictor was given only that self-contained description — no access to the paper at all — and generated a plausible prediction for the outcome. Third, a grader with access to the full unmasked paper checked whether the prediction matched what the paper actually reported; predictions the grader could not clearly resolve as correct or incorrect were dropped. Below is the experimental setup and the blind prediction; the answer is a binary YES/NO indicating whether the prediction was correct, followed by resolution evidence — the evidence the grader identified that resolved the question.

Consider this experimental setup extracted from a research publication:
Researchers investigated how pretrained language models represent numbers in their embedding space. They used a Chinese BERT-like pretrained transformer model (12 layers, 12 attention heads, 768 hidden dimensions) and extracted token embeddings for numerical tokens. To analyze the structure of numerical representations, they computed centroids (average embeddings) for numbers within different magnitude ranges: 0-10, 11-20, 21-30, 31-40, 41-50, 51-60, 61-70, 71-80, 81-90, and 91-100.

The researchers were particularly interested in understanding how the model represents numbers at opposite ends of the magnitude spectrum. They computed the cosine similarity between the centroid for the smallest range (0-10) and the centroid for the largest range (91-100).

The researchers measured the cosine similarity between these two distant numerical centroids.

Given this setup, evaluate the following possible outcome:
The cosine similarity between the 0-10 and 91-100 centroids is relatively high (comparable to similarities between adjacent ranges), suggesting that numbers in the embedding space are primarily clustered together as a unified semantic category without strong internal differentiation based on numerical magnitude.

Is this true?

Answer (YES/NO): NO